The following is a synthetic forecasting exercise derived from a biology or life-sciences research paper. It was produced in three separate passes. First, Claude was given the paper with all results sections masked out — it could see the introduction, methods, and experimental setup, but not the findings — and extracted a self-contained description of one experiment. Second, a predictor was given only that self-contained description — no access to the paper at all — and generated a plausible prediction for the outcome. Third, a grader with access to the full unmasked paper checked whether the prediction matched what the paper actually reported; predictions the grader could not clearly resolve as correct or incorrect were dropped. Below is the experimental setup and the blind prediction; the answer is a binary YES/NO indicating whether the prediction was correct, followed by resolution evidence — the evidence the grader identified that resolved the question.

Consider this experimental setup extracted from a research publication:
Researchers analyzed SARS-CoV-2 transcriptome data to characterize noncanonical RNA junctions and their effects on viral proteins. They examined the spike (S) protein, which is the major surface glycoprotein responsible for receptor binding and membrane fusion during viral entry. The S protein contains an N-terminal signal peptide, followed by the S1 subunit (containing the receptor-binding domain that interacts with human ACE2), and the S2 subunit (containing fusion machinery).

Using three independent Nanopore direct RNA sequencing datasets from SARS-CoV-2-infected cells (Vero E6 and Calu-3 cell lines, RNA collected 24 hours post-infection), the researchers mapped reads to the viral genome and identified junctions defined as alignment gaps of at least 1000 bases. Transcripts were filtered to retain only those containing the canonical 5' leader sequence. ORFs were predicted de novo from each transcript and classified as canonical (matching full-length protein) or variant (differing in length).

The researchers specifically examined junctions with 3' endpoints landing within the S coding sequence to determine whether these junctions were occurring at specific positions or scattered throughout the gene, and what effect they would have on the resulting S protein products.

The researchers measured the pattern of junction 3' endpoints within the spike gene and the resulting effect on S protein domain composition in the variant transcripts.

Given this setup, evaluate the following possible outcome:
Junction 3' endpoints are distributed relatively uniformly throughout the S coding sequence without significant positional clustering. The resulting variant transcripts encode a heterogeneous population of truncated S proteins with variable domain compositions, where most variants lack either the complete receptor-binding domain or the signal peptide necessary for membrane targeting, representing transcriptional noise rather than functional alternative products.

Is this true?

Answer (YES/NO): YES